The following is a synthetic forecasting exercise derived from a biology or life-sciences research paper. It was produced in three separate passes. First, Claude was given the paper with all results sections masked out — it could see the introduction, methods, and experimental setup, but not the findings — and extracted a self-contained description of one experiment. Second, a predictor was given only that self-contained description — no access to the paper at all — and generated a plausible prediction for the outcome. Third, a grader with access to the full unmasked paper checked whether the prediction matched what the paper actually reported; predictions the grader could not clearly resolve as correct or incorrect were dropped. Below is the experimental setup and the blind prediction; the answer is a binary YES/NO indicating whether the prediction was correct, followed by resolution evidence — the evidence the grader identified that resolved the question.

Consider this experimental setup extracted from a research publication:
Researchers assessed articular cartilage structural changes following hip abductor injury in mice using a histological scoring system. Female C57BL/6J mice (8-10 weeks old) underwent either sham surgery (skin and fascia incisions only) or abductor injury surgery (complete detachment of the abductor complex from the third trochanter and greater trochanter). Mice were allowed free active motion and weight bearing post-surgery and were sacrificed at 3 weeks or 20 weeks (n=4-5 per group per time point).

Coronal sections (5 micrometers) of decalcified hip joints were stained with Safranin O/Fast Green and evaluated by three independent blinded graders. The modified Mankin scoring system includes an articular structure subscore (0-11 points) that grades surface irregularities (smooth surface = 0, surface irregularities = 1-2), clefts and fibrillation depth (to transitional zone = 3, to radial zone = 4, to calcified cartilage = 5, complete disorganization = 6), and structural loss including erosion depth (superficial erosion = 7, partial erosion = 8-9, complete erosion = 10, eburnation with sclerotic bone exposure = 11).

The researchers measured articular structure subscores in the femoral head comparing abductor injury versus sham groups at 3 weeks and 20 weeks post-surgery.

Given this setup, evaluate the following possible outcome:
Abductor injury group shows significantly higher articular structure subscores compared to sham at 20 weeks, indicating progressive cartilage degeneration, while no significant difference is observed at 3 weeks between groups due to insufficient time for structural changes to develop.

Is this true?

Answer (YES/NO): NO